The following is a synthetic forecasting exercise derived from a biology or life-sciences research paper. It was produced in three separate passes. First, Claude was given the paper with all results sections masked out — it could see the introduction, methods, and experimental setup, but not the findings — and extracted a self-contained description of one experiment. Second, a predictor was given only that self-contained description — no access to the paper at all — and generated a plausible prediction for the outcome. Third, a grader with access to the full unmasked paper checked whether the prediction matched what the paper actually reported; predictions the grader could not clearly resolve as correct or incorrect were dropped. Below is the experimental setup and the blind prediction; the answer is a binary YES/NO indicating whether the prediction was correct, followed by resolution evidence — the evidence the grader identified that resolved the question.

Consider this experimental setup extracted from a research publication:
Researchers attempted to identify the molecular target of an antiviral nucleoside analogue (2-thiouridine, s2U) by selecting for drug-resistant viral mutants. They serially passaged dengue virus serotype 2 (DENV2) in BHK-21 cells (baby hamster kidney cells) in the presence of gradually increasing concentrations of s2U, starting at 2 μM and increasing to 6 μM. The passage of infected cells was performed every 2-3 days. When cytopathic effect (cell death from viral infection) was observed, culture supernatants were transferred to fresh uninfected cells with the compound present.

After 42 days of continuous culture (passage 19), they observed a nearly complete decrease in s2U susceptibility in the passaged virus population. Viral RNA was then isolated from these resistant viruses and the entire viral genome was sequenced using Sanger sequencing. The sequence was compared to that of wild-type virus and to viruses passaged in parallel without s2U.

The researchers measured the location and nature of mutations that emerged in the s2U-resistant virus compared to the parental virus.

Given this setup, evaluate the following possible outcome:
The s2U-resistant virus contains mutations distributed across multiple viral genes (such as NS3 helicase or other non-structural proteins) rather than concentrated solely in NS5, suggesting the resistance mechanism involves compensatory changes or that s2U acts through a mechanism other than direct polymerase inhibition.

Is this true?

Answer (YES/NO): NO